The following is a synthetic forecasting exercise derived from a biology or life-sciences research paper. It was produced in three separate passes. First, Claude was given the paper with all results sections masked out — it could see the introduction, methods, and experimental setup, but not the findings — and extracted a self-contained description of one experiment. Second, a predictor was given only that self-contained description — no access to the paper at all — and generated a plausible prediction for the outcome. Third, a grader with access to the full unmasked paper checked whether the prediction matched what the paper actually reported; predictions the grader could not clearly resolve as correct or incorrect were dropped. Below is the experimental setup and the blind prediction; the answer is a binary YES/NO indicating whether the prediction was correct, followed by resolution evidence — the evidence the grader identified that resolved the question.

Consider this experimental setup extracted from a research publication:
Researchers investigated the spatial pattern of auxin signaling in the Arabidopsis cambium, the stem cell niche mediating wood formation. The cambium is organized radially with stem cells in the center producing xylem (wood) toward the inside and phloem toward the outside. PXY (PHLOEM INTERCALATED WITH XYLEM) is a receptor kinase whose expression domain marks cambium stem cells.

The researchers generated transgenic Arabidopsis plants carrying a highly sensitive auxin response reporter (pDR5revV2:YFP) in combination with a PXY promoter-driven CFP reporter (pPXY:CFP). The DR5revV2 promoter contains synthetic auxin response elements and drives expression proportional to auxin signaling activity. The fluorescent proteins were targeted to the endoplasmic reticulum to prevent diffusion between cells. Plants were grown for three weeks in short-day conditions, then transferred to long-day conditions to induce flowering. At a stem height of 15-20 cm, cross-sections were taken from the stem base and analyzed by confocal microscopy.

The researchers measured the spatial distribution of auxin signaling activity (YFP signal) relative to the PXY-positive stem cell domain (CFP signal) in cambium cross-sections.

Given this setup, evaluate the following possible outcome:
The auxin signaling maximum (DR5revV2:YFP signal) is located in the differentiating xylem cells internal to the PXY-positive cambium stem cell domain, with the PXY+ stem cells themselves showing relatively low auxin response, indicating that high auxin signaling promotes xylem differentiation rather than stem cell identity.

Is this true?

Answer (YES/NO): NO